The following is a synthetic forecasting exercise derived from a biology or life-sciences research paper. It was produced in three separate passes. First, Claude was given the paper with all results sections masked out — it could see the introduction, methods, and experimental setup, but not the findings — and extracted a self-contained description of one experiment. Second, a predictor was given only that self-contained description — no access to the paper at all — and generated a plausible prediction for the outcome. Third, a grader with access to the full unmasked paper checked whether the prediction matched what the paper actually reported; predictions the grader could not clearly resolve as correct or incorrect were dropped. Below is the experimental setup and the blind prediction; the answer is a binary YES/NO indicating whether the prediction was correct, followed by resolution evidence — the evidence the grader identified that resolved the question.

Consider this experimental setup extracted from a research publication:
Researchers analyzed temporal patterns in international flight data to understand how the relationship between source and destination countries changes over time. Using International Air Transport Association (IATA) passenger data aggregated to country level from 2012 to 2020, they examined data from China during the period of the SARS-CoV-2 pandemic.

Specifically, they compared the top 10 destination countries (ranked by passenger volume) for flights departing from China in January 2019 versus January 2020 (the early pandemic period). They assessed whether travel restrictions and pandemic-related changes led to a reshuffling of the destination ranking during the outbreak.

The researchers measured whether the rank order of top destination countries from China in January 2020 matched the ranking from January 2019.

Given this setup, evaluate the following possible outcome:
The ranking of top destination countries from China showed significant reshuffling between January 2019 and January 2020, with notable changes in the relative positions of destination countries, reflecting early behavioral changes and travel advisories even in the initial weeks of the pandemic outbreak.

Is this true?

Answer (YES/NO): NO